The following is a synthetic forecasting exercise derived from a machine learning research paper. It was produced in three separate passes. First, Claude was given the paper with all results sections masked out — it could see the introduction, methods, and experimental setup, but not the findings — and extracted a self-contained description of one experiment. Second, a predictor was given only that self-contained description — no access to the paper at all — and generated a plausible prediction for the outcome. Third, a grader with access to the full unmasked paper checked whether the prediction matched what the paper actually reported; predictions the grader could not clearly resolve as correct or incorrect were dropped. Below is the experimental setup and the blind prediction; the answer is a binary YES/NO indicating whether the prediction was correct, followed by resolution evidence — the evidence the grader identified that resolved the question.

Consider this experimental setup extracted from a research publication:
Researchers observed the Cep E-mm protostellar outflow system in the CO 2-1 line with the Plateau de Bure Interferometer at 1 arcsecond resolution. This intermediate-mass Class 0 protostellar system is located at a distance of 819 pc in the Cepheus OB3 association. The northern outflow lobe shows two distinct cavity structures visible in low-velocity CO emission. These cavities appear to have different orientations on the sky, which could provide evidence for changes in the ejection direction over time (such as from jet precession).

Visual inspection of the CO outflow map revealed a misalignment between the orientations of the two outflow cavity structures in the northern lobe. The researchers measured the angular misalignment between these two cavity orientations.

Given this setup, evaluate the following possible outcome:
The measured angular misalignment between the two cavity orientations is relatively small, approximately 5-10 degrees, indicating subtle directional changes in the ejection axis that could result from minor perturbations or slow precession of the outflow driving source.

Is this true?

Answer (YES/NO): YES